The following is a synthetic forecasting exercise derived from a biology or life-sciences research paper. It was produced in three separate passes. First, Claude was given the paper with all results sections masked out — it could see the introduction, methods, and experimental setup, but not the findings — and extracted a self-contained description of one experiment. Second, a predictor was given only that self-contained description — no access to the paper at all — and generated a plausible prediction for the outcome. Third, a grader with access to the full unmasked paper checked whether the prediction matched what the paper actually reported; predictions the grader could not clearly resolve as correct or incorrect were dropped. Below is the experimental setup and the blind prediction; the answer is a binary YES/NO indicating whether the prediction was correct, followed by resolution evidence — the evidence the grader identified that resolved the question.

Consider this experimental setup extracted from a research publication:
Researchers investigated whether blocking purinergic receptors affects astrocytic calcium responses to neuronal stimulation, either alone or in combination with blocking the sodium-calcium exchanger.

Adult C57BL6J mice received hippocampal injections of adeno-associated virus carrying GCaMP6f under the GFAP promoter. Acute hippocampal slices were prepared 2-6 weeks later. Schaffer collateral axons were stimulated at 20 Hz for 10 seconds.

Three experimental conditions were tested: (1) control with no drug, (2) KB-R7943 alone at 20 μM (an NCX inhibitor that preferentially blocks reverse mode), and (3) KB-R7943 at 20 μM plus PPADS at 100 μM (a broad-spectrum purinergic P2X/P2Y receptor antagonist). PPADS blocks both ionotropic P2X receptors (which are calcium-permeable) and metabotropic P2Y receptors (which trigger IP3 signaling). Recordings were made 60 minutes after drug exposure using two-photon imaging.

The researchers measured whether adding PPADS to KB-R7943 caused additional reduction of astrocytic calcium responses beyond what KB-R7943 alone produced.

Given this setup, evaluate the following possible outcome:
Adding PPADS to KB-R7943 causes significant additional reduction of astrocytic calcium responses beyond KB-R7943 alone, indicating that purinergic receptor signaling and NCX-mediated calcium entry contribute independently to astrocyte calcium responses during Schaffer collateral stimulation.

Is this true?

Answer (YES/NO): YES